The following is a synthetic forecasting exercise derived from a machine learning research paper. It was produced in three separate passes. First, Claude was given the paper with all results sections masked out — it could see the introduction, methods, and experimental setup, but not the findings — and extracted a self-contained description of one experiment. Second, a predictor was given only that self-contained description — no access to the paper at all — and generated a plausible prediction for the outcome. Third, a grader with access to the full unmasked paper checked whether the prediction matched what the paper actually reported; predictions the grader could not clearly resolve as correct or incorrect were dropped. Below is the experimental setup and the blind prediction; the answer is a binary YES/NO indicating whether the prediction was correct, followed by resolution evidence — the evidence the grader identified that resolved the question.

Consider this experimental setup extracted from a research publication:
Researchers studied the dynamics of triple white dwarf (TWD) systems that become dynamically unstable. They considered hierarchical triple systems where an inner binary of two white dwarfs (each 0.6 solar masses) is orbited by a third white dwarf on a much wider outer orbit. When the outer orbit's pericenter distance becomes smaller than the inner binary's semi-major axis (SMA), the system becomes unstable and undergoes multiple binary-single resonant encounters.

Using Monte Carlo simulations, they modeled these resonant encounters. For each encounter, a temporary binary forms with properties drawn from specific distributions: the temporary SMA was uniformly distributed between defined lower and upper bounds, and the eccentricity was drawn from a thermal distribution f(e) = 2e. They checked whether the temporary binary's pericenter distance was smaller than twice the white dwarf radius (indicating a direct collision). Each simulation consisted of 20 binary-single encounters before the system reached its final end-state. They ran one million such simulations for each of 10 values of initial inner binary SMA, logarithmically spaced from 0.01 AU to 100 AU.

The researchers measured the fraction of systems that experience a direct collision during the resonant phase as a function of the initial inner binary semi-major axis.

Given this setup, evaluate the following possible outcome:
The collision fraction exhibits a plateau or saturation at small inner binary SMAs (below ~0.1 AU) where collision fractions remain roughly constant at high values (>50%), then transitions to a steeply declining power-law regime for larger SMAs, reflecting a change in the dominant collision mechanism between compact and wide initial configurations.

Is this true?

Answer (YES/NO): NO